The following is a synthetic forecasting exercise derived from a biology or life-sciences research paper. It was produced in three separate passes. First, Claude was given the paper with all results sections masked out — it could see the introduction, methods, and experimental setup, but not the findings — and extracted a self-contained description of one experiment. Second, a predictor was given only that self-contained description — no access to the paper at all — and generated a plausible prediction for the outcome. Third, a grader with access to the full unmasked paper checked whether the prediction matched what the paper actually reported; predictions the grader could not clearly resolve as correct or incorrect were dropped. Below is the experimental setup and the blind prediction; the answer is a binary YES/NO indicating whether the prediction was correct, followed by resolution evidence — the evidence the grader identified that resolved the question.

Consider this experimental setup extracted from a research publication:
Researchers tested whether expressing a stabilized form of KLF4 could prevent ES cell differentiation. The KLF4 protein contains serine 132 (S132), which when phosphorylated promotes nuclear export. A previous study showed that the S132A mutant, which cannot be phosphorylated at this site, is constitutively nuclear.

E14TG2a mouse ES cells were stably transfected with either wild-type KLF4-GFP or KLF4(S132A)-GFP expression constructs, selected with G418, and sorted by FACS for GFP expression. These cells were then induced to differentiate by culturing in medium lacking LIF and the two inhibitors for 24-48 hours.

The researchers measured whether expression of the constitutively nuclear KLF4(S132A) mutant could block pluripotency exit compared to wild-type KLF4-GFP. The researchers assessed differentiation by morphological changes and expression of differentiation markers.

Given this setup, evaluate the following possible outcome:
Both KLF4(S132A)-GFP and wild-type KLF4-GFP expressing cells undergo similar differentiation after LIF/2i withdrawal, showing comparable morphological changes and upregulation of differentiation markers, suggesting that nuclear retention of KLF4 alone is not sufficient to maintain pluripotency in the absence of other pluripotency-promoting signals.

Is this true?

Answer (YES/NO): NO